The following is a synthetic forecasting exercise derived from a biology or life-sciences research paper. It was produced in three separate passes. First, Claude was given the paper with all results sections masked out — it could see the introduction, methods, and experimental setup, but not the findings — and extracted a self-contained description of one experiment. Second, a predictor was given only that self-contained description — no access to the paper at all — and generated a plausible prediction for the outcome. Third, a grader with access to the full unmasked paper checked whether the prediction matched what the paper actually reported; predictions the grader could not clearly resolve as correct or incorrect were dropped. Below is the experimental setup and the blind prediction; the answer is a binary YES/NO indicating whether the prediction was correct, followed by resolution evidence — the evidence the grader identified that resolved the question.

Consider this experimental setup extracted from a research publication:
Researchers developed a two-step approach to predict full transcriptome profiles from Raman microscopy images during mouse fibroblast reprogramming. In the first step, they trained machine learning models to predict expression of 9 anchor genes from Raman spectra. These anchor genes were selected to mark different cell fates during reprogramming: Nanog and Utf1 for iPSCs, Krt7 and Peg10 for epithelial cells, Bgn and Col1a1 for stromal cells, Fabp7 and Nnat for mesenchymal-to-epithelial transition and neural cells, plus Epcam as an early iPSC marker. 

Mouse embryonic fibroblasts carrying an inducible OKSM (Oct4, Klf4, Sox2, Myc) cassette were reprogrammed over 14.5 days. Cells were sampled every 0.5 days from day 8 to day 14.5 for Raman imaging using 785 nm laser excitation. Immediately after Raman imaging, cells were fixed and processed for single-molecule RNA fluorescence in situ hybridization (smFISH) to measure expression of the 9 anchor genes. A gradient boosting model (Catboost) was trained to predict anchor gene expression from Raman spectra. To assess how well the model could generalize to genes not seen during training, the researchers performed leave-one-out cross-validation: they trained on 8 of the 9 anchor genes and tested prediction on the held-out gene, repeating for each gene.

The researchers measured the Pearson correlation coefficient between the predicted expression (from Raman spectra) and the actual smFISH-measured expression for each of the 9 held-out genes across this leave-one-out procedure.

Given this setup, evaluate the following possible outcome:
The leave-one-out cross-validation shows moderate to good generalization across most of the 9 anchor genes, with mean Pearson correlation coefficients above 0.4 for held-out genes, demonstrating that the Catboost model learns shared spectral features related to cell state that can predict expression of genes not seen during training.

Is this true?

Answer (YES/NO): YES